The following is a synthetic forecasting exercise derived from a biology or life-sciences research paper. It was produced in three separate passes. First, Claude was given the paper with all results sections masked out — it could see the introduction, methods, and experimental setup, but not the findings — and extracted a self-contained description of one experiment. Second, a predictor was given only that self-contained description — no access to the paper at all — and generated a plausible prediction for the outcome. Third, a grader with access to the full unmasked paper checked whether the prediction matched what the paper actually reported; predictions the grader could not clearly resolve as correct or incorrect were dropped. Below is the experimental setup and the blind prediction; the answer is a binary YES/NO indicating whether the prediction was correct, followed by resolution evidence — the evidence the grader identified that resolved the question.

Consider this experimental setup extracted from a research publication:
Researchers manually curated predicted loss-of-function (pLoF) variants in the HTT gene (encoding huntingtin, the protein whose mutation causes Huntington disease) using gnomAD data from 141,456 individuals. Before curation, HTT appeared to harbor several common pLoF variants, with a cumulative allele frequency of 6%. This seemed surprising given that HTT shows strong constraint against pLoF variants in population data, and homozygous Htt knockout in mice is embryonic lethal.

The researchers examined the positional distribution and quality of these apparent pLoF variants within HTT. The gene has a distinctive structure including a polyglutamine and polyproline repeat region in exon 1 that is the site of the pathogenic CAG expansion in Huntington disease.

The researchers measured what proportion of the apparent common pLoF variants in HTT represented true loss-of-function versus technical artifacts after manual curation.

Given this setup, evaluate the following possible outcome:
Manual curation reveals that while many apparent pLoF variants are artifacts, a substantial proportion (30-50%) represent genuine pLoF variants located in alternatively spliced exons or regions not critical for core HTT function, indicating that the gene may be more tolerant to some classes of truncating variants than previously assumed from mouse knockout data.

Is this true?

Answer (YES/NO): NO